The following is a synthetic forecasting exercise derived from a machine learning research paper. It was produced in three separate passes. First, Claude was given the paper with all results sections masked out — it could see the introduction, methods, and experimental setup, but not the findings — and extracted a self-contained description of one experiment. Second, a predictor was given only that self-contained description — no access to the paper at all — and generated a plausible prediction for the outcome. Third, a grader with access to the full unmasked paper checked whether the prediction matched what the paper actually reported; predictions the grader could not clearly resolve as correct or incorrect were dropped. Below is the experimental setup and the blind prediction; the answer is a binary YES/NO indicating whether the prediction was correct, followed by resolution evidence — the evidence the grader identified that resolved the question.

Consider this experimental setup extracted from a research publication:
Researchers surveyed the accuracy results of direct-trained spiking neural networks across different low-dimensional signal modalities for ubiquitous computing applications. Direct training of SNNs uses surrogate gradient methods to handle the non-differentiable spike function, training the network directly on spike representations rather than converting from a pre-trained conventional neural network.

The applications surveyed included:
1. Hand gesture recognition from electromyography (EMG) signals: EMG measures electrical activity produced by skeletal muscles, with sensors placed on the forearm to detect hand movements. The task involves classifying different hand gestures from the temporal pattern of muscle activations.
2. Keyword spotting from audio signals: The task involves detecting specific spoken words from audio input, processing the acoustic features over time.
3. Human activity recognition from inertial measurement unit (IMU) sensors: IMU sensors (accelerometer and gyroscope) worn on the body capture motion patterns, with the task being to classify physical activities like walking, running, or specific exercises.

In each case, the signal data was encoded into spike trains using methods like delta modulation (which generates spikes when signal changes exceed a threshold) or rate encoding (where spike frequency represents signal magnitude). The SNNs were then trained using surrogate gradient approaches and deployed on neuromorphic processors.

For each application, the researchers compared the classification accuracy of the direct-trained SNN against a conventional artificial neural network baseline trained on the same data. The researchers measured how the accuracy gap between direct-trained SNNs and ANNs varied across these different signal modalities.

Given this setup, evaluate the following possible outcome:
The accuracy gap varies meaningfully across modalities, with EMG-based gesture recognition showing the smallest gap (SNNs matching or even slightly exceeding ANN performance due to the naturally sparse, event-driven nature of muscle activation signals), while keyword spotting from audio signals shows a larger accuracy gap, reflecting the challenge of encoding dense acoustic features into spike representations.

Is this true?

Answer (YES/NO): NO